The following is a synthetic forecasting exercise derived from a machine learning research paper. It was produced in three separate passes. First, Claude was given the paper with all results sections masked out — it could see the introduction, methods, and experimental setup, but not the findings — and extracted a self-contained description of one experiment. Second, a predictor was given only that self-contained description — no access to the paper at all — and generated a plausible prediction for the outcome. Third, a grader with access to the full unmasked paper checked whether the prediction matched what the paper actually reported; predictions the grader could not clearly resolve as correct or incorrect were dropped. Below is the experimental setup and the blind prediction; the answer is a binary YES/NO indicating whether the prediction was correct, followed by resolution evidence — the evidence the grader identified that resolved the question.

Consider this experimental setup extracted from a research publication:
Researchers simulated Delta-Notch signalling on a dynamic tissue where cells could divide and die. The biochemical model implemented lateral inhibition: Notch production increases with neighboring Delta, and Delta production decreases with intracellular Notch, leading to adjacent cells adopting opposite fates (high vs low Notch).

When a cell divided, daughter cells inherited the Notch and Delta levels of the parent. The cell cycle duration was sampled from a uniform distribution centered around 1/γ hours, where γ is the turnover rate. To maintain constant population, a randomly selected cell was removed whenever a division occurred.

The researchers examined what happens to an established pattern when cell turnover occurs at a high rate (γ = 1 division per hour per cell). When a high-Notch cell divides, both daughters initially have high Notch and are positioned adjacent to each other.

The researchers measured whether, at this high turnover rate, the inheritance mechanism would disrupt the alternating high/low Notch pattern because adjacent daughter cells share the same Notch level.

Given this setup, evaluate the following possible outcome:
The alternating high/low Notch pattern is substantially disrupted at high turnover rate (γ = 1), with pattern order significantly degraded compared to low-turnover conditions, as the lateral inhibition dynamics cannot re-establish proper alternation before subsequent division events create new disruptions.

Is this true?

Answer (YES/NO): YES